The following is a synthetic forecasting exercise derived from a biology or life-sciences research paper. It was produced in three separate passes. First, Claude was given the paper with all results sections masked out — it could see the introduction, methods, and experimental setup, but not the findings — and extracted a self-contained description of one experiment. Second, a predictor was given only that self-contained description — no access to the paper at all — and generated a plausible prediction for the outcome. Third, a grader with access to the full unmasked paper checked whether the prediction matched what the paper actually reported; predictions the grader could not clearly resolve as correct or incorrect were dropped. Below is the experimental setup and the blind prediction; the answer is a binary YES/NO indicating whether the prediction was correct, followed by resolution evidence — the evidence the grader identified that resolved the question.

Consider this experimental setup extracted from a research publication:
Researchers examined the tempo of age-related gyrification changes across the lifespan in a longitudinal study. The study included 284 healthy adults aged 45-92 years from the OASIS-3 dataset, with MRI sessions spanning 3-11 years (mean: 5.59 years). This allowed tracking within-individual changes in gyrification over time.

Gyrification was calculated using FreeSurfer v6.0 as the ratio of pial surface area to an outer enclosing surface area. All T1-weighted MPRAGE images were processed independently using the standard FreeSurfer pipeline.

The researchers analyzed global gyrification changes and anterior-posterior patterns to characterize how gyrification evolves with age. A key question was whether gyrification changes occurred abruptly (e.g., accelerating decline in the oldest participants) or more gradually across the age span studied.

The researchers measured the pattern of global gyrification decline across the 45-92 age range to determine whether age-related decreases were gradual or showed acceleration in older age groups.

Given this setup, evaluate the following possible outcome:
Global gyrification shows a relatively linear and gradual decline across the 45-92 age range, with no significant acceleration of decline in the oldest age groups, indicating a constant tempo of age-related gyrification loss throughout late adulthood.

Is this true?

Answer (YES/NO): YES